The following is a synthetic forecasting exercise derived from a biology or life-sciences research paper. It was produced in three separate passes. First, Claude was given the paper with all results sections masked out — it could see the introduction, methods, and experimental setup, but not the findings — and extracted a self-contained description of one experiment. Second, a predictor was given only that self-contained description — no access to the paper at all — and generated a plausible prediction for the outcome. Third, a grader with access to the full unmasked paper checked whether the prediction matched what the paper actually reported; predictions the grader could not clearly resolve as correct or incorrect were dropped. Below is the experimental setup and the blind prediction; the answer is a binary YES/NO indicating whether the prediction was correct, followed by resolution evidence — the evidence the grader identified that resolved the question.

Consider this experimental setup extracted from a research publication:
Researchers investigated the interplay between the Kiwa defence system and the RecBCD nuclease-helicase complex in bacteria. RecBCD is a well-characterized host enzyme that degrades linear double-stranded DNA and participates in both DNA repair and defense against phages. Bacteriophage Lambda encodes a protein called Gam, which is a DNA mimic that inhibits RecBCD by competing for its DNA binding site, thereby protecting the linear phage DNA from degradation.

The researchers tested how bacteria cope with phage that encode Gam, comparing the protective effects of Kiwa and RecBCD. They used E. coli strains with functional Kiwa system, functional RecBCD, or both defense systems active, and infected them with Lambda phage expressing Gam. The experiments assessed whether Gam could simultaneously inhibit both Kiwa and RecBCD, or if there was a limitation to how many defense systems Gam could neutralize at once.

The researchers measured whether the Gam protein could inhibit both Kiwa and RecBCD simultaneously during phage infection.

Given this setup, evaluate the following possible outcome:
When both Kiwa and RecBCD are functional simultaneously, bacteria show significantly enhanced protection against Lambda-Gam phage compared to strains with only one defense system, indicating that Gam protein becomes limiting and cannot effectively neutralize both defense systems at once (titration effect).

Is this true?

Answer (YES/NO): YES